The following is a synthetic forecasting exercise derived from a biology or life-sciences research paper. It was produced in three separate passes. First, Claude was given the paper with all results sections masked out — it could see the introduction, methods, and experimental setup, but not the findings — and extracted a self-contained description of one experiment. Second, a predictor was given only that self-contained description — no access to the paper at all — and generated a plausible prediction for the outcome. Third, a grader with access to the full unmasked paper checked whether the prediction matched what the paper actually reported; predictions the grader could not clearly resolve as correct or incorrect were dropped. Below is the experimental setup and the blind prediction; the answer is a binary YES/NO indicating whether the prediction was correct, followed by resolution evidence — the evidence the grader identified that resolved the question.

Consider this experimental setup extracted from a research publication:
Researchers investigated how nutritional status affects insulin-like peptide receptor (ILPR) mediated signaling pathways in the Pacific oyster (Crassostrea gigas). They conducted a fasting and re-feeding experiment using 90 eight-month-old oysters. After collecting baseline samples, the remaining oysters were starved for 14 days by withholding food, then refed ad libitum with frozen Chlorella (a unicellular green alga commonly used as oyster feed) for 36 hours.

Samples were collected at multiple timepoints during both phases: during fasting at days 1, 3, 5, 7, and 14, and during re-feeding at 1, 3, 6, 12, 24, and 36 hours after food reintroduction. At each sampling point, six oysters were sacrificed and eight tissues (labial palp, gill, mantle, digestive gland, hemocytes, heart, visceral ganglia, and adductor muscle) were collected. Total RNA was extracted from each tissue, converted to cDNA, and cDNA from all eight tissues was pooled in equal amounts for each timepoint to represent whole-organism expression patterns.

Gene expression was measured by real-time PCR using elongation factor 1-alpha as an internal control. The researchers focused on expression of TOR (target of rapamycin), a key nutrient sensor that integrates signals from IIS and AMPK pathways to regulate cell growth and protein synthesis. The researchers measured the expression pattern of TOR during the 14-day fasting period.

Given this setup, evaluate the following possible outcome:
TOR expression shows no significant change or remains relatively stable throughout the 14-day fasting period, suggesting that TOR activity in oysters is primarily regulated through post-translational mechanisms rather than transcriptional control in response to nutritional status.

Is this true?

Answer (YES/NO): NO